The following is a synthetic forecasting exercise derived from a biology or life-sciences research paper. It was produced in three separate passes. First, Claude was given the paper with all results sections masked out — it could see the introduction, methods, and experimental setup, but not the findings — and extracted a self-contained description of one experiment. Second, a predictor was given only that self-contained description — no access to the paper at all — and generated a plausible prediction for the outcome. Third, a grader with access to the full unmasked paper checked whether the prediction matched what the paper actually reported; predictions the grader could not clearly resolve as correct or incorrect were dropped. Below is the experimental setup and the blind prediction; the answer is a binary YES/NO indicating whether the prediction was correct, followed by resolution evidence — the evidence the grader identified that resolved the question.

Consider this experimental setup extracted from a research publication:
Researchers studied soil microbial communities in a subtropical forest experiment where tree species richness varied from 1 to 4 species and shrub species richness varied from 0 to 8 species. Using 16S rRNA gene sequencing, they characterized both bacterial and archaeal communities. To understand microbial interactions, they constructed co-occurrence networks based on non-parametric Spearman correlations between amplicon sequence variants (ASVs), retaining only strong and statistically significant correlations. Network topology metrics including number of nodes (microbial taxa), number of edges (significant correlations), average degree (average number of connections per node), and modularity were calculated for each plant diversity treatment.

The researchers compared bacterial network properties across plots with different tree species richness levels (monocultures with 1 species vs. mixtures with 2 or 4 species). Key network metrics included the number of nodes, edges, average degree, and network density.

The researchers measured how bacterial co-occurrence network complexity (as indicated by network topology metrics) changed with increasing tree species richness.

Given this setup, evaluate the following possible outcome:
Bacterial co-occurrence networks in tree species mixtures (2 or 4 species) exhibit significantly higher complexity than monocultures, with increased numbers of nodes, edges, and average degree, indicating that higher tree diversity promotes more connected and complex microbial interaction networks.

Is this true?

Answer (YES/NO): NO